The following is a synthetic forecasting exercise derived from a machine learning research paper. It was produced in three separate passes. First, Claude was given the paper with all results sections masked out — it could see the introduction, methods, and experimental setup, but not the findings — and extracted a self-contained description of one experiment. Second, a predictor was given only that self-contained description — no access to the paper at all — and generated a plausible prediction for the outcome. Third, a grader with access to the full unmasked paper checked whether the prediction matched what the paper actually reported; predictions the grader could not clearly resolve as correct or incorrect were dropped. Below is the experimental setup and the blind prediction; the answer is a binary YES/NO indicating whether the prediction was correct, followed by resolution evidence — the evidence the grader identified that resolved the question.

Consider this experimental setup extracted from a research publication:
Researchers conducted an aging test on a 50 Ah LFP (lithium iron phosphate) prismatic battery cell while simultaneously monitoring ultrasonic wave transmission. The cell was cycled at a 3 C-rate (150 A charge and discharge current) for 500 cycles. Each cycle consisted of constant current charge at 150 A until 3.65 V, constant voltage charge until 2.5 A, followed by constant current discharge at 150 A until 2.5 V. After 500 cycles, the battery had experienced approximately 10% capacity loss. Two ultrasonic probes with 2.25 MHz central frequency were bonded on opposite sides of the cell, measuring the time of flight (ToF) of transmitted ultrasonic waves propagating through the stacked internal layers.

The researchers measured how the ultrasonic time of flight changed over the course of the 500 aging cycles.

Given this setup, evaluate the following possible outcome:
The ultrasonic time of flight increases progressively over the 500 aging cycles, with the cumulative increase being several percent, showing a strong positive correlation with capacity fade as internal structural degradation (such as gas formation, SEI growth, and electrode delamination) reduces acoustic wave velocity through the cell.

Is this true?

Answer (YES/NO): NO